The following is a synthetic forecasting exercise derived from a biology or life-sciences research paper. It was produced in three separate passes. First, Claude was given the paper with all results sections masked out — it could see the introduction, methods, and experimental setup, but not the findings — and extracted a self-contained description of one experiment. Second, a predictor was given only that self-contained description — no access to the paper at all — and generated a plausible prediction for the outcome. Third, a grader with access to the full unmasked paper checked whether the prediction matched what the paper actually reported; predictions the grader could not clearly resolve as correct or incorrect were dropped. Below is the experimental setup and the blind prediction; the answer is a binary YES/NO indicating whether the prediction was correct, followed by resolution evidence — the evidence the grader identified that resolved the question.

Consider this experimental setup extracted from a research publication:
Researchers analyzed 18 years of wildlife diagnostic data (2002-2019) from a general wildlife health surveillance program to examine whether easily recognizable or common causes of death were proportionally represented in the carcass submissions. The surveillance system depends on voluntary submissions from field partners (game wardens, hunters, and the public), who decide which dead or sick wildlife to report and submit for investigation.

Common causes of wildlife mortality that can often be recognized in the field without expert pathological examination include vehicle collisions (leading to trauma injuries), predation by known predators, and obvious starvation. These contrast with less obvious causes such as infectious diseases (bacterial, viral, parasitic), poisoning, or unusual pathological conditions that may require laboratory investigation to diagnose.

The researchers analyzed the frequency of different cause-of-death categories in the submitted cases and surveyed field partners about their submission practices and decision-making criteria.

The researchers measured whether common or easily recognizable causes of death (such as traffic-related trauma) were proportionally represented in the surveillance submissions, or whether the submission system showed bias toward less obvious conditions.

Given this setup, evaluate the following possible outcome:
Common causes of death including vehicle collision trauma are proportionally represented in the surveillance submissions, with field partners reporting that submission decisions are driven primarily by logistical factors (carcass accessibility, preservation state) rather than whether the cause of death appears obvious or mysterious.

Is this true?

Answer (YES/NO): NO